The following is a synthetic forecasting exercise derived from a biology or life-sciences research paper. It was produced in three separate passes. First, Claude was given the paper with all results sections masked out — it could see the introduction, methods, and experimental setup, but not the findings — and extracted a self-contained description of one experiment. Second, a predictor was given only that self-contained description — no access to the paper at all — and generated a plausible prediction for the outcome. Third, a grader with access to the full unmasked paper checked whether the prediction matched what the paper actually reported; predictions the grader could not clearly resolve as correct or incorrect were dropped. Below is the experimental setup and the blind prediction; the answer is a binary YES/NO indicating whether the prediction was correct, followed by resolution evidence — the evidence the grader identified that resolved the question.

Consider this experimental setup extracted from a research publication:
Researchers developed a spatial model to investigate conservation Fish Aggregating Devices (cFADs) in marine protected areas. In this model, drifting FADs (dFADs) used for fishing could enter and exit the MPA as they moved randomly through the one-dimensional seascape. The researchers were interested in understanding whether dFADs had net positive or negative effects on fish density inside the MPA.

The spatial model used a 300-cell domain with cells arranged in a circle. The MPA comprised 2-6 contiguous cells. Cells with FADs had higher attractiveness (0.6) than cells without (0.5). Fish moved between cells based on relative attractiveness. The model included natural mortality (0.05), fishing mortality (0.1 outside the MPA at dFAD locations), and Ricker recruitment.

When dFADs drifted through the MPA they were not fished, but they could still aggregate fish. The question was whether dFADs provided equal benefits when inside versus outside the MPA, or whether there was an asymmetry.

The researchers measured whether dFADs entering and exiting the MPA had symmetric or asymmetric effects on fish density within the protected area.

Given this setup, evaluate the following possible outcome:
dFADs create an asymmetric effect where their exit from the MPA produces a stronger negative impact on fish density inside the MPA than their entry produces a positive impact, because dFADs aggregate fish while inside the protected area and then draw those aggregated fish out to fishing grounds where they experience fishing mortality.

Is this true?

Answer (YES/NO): YES